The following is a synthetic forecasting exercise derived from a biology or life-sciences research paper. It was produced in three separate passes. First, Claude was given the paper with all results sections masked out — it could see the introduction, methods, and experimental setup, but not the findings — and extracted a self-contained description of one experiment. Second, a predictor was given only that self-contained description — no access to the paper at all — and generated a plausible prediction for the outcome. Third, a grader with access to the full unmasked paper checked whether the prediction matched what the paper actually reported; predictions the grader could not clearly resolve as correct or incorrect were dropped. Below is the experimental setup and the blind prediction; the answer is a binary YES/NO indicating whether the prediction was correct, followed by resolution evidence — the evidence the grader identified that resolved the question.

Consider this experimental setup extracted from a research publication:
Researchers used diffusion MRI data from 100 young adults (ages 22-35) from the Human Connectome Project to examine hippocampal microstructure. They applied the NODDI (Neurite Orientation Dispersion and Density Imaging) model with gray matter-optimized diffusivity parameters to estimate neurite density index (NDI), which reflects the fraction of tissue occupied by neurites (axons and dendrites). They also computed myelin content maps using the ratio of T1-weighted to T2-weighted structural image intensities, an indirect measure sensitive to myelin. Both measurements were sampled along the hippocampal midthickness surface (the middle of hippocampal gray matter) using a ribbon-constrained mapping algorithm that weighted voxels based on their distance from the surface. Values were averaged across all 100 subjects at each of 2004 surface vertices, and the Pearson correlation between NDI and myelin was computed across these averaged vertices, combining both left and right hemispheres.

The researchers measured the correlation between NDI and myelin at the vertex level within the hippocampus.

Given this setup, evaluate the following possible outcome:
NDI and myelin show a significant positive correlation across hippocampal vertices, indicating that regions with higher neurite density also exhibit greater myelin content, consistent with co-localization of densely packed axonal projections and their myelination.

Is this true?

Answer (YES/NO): YES